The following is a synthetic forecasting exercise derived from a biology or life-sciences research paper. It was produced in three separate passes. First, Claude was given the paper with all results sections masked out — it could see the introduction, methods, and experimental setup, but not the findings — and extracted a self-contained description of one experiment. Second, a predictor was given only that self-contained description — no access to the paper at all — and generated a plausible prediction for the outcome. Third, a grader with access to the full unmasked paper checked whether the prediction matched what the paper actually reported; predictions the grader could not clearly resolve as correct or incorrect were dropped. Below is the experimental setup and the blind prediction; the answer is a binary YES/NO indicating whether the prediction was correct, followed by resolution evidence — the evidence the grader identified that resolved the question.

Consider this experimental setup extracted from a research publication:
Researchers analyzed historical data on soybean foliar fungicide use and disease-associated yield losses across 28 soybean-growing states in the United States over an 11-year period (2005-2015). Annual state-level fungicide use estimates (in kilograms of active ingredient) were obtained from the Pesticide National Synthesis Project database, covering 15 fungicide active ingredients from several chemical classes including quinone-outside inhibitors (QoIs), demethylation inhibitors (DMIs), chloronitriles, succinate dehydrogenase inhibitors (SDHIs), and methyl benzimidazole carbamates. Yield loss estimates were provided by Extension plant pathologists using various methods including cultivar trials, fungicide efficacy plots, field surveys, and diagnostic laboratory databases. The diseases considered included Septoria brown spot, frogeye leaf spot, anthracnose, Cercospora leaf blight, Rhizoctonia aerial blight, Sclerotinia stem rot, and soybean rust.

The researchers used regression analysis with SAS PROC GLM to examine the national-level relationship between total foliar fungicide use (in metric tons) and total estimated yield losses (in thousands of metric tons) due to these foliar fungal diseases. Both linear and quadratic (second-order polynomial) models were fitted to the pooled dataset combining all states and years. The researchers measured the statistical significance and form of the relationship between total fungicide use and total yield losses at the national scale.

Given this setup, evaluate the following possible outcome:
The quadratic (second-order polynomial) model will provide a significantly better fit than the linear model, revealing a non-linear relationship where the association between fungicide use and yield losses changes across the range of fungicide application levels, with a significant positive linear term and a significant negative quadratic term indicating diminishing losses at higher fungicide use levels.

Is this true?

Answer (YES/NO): NO